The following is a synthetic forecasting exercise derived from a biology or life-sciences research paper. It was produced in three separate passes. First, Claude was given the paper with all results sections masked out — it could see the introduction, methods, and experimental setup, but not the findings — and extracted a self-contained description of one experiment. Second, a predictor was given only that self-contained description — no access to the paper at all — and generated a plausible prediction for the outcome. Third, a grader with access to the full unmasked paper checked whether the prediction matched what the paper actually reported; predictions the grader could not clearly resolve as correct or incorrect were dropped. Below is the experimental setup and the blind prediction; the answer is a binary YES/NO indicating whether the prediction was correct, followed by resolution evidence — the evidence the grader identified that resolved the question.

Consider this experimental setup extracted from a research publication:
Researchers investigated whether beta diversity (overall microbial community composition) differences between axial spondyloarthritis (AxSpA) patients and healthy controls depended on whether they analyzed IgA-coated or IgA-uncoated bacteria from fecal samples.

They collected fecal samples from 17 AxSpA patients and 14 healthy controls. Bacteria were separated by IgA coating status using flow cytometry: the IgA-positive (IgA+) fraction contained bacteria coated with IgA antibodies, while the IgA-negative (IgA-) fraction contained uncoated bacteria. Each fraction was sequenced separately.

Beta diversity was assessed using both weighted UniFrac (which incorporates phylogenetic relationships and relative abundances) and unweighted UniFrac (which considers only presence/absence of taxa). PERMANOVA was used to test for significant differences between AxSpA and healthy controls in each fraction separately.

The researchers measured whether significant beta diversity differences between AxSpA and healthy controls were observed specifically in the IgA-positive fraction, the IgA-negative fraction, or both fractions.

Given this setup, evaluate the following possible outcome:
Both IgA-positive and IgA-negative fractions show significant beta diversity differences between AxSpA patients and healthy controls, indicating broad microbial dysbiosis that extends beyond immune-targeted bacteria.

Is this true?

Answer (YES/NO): NO